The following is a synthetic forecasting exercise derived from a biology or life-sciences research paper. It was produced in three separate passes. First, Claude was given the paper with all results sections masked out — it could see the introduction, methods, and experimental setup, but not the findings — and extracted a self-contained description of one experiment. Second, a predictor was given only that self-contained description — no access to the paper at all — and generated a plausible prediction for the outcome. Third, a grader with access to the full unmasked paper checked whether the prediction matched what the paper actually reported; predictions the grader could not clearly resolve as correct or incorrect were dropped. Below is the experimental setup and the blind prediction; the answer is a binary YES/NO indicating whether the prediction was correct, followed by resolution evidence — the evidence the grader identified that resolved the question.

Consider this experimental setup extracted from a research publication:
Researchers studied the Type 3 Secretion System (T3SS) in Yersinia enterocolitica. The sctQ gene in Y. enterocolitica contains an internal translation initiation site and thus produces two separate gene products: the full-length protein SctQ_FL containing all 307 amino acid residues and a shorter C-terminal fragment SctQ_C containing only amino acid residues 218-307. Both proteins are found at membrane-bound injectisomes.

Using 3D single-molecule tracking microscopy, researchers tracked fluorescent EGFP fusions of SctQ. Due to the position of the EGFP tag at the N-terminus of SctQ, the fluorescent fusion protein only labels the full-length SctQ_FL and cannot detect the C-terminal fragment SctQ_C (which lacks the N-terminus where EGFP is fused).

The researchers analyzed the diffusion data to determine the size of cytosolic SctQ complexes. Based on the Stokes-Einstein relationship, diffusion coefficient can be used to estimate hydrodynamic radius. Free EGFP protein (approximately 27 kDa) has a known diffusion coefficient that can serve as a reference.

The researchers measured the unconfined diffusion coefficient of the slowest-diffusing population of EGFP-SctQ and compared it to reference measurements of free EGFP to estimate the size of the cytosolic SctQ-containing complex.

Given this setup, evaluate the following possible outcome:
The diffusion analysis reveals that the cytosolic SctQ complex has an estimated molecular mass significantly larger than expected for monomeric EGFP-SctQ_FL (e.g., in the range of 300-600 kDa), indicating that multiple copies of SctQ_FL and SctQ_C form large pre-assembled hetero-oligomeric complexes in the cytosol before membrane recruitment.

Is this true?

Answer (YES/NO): NO